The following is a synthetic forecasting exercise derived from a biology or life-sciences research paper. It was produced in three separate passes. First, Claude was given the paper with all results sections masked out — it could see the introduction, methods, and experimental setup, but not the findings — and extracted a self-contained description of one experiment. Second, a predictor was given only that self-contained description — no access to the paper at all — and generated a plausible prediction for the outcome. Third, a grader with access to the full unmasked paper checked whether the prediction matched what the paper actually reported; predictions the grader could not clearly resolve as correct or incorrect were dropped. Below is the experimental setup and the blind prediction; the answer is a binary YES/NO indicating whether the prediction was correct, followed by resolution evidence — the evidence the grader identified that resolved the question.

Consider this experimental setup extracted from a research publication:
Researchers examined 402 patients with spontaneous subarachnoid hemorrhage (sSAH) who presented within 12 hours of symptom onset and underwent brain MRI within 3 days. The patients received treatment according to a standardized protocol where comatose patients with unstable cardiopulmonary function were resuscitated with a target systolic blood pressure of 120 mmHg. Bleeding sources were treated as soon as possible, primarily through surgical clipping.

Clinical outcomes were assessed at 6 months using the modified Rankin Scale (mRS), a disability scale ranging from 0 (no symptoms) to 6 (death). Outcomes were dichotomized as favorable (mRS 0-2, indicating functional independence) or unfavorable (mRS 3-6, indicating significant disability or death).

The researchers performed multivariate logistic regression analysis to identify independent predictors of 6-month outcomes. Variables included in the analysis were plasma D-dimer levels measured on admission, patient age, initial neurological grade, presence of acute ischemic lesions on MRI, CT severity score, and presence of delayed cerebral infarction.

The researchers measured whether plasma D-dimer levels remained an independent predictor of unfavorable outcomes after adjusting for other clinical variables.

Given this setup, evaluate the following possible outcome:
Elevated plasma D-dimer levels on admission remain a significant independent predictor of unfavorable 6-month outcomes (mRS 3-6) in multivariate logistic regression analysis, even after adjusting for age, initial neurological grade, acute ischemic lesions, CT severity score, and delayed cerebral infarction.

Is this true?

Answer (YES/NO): NO